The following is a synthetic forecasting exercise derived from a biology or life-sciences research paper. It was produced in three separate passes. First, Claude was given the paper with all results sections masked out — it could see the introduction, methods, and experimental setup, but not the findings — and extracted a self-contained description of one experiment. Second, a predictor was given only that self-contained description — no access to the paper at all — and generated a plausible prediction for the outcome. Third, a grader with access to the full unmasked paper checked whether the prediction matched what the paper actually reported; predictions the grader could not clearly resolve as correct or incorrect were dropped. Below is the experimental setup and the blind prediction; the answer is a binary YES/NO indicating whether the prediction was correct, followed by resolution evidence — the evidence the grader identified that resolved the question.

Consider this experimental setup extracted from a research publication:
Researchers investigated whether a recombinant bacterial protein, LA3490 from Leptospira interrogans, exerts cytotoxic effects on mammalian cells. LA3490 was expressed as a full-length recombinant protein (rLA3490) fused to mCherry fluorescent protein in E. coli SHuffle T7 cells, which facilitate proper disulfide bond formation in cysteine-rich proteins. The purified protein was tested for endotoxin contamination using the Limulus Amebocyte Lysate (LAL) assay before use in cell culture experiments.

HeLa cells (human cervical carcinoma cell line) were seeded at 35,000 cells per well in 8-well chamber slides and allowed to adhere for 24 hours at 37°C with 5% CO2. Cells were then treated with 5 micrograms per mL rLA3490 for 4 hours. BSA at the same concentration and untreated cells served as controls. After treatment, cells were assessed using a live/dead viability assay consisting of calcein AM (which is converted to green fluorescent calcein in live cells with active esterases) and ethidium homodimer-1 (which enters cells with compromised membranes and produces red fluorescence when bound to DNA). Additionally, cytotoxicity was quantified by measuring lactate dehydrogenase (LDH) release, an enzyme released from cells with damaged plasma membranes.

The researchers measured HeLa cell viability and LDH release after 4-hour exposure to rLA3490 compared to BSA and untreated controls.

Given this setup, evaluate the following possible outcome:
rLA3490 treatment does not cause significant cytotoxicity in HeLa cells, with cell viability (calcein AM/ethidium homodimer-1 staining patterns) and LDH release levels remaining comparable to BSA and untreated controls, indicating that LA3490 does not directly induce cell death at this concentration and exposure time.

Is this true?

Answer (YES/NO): NO